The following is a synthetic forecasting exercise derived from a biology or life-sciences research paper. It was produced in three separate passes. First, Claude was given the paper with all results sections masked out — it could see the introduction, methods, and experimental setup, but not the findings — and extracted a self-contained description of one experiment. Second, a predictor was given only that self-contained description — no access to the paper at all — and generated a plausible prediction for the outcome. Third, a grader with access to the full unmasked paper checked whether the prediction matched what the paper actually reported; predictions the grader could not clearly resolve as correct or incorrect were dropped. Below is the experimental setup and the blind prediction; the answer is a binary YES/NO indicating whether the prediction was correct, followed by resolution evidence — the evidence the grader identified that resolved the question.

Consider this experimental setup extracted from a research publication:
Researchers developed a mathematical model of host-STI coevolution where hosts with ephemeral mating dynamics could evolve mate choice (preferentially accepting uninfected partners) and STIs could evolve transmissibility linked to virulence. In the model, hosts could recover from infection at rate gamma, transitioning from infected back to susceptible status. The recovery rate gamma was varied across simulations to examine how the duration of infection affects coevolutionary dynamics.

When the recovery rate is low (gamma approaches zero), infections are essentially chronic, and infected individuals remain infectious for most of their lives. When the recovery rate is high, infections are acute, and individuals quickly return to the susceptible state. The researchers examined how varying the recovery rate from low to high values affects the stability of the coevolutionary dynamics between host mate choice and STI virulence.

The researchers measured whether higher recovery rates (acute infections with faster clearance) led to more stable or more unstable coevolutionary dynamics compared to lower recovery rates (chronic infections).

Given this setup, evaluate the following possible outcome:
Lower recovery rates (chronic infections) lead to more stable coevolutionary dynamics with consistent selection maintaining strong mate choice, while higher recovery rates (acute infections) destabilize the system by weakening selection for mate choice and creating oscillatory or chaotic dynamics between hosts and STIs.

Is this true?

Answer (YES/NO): NO